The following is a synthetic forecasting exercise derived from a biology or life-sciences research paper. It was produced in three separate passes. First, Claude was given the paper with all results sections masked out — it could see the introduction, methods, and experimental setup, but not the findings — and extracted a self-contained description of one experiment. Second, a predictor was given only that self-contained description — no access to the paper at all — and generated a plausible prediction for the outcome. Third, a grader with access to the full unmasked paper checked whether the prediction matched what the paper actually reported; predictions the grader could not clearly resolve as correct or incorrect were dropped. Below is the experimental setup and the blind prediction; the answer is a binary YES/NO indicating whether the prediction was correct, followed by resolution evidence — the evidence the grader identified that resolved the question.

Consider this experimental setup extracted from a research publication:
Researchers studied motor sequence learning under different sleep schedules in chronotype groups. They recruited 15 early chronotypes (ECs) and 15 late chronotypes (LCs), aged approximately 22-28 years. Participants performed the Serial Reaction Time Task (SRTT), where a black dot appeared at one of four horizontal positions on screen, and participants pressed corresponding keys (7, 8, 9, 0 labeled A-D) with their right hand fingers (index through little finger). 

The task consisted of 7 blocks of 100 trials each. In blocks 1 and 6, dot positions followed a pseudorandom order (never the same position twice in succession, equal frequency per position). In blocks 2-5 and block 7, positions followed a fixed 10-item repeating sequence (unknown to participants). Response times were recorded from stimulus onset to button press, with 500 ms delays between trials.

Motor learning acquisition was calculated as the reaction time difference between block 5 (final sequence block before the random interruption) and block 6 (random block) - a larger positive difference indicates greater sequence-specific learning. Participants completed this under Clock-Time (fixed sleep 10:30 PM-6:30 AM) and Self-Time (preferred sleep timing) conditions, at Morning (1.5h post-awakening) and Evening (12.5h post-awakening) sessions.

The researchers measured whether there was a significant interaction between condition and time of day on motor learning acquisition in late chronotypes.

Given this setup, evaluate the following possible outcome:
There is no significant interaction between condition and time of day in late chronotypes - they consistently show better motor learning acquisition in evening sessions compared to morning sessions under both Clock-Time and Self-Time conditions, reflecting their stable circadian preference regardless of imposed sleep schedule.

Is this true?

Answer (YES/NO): NO